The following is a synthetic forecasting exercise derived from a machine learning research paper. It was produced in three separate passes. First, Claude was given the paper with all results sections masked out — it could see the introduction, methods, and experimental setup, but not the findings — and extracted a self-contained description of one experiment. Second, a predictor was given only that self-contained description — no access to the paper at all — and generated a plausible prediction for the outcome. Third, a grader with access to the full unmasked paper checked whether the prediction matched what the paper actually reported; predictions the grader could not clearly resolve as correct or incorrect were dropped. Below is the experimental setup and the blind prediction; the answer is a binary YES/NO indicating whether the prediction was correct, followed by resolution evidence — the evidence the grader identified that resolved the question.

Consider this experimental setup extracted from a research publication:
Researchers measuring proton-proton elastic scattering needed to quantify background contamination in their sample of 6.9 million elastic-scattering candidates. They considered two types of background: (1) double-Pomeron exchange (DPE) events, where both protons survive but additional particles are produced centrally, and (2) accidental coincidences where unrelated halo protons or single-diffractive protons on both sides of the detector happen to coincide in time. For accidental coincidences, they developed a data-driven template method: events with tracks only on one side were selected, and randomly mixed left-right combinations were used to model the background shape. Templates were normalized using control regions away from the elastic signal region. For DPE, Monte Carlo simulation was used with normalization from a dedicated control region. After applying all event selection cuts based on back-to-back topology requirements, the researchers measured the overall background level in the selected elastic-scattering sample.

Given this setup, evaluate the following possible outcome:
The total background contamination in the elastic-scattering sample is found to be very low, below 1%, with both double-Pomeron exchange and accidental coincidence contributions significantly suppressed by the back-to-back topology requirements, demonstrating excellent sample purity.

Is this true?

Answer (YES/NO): YES